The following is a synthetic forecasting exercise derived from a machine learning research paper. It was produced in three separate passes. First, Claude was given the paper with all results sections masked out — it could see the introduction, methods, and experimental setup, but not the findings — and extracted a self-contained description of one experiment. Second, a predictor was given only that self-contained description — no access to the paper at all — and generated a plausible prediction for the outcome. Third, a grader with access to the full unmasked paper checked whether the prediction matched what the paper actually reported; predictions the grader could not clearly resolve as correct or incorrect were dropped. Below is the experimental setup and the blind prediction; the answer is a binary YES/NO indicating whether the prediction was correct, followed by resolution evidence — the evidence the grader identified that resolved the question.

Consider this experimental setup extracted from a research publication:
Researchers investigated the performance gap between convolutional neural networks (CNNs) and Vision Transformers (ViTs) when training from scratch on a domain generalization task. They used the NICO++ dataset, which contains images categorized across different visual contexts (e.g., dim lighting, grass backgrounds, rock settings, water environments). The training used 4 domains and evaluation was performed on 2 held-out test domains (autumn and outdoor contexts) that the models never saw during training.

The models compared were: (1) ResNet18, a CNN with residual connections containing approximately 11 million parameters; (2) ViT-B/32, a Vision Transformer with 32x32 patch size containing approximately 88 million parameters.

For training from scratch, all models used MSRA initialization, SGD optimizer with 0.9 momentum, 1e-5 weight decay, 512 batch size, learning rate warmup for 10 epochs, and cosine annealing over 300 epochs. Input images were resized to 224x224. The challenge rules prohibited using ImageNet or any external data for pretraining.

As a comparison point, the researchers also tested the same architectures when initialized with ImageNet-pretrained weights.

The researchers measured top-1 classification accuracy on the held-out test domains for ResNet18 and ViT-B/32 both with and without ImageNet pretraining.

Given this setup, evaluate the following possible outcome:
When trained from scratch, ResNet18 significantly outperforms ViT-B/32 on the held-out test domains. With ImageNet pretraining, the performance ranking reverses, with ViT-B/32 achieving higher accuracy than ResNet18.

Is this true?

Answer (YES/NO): YES